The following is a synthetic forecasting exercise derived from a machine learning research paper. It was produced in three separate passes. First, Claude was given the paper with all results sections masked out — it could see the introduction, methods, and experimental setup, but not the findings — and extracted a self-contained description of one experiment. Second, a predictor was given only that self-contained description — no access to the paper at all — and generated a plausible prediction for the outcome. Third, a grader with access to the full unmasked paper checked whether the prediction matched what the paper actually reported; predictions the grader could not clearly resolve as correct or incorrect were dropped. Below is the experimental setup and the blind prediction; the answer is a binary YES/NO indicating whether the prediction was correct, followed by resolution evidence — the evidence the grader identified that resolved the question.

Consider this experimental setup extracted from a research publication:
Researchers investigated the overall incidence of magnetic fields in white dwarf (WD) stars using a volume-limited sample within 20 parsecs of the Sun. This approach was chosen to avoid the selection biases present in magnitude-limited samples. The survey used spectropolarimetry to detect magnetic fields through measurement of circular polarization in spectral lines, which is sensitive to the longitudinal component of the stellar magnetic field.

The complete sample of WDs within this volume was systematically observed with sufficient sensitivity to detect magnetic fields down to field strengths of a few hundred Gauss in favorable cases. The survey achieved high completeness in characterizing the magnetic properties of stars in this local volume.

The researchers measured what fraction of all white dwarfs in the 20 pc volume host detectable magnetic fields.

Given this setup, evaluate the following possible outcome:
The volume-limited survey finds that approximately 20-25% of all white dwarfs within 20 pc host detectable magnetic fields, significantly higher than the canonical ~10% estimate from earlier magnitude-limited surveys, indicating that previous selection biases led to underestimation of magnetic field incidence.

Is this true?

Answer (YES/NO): YES